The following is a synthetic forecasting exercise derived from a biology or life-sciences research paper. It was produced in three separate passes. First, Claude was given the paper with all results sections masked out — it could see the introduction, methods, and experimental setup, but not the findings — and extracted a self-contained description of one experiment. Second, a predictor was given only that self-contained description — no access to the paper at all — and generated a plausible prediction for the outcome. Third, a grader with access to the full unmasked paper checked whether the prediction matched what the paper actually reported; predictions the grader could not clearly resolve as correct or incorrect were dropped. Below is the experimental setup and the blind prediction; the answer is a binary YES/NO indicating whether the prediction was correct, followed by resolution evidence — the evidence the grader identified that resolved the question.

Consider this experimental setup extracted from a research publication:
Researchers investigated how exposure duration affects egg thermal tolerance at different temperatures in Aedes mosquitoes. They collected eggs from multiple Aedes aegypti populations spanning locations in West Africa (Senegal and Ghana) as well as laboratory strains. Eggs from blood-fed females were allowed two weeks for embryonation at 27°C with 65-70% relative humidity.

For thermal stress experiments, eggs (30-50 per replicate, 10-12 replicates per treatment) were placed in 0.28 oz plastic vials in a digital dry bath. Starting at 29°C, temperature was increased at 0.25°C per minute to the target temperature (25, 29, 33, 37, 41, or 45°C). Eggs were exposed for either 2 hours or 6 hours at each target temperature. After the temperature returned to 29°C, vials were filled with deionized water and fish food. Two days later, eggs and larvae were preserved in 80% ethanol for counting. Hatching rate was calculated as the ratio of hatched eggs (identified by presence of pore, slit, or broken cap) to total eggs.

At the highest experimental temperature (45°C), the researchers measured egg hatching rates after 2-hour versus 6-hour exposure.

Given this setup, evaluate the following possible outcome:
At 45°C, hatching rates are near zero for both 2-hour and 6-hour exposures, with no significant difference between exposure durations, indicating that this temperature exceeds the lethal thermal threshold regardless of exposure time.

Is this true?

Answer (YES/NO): NO